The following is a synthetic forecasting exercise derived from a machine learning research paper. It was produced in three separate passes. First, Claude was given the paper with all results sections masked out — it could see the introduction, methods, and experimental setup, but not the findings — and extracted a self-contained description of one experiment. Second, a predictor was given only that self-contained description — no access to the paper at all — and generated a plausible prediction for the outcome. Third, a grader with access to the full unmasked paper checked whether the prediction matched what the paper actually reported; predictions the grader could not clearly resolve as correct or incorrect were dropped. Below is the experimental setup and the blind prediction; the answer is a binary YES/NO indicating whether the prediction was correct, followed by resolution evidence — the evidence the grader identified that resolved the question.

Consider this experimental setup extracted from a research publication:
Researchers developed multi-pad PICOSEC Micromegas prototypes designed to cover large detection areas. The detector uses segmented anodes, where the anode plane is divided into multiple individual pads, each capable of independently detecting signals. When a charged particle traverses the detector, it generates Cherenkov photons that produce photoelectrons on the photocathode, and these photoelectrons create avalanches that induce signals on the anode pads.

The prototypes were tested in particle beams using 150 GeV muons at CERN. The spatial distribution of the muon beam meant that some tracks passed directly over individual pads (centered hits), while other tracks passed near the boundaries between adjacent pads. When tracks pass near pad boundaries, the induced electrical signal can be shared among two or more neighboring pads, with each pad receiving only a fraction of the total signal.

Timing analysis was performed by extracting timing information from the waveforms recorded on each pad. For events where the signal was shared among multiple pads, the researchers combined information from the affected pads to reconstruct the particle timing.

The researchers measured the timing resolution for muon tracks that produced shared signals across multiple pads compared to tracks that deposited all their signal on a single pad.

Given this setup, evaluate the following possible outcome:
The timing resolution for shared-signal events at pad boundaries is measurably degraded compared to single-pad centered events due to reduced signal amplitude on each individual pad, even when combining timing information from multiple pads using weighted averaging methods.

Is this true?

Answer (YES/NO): YES